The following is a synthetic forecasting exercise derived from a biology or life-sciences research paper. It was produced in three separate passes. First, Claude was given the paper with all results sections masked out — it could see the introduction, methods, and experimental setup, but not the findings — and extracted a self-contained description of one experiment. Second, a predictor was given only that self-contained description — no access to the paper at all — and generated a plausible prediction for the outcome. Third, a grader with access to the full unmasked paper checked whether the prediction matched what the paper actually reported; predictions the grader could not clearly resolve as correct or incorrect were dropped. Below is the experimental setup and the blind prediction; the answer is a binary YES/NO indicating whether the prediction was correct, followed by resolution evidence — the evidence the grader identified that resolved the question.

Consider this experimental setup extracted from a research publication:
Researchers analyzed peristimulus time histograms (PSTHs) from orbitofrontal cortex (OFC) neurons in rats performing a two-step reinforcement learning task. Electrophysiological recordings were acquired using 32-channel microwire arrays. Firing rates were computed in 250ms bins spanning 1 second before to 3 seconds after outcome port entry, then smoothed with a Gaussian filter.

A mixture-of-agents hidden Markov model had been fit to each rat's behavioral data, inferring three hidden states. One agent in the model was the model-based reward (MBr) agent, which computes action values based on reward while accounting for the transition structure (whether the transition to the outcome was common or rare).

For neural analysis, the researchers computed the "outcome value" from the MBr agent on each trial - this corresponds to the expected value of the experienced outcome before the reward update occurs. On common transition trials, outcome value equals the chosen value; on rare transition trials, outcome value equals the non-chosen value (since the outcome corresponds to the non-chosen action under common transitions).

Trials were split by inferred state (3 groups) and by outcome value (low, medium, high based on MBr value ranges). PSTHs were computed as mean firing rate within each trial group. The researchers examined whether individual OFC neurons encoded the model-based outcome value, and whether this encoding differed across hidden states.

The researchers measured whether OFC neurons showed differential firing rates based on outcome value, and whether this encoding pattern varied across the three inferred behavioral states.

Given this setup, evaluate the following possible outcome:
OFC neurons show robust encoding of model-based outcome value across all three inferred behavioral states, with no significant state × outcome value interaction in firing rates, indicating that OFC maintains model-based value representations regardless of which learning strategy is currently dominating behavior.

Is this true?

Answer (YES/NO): NO